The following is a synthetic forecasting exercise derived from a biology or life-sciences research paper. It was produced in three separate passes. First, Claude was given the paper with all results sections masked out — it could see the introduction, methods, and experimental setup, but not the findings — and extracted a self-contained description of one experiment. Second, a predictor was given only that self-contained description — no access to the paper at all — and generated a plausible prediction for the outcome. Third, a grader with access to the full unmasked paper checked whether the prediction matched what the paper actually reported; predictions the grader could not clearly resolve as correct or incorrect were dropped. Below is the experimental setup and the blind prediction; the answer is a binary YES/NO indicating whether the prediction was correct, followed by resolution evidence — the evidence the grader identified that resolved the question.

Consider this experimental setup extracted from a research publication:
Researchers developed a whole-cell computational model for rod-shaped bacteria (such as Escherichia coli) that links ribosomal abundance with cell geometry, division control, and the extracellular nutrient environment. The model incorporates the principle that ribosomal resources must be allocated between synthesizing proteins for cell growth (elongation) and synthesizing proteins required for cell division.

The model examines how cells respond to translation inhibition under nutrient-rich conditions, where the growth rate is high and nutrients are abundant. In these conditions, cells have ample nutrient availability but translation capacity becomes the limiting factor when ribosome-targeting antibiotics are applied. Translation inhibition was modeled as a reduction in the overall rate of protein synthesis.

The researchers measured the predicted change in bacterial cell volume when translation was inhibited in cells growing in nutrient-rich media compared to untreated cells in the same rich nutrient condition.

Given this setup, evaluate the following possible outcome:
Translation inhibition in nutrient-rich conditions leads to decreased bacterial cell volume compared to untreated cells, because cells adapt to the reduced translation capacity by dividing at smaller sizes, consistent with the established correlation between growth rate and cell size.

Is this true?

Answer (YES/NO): NO